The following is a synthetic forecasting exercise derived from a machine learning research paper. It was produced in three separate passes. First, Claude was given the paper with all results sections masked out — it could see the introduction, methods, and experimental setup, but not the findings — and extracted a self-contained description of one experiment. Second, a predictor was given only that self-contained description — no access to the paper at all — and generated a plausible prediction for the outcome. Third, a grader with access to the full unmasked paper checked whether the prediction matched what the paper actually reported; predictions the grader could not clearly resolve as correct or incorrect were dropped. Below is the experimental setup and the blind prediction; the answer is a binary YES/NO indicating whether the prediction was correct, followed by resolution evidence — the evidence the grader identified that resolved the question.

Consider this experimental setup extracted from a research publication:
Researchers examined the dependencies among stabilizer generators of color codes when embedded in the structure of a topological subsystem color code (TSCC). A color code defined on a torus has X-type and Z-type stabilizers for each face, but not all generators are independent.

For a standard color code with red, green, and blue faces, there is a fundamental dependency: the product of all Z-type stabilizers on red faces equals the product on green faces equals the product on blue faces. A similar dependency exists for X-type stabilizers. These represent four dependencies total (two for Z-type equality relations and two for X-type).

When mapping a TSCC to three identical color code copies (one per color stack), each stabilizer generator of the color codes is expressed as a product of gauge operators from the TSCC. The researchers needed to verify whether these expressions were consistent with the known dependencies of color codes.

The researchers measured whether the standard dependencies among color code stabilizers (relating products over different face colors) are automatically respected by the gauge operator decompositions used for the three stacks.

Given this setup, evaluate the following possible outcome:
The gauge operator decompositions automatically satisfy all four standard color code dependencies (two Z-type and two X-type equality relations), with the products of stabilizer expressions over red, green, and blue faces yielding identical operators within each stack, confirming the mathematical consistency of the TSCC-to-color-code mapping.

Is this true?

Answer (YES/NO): YES